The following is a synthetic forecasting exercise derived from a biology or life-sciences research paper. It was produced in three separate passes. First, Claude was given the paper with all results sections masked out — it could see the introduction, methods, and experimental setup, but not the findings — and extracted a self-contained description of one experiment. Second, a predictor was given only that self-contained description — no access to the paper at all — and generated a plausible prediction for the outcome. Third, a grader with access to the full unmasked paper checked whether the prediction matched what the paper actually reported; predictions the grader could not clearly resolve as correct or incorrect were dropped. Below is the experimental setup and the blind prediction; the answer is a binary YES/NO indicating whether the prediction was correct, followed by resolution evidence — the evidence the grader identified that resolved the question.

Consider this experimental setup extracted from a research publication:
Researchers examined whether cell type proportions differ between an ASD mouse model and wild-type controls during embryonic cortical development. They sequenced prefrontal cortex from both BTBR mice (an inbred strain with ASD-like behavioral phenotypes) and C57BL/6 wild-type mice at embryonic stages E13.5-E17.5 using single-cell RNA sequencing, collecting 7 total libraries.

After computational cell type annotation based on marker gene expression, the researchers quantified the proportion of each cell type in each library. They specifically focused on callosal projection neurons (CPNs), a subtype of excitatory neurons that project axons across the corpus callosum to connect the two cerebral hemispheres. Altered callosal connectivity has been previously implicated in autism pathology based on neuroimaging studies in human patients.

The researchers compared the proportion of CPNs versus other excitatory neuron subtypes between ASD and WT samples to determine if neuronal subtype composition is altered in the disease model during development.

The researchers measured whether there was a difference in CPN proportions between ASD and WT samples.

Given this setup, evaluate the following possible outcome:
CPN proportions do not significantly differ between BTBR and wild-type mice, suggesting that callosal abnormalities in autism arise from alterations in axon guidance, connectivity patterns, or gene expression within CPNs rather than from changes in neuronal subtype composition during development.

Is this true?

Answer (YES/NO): NO